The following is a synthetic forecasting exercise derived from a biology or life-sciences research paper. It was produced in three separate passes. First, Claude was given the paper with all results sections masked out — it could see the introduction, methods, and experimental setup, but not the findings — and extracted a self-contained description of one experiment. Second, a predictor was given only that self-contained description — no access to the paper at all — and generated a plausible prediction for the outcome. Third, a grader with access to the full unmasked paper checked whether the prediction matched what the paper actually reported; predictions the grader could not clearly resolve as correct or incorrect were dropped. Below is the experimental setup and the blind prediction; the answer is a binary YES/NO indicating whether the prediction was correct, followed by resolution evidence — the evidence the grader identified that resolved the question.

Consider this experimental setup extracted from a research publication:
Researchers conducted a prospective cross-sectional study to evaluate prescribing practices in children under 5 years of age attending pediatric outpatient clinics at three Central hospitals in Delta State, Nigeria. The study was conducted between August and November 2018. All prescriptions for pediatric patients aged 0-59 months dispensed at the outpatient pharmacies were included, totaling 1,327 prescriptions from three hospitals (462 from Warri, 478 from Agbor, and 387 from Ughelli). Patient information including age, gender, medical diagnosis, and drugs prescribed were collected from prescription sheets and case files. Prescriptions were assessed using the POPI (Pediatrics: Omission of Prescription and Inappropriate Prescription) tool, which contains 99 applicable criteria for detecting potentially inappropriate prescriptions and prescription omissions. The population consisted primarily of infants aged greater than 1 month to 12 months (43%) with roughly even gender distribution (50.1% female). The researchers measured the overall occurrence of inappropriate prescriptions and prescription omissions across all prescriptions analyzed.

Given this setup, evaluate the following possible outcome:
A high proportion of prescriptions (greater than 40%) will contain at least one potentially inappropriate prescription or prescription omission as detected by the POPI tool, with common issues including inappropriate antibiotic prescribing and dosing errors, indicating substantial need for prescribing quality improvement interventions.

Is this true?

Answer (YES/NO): NO